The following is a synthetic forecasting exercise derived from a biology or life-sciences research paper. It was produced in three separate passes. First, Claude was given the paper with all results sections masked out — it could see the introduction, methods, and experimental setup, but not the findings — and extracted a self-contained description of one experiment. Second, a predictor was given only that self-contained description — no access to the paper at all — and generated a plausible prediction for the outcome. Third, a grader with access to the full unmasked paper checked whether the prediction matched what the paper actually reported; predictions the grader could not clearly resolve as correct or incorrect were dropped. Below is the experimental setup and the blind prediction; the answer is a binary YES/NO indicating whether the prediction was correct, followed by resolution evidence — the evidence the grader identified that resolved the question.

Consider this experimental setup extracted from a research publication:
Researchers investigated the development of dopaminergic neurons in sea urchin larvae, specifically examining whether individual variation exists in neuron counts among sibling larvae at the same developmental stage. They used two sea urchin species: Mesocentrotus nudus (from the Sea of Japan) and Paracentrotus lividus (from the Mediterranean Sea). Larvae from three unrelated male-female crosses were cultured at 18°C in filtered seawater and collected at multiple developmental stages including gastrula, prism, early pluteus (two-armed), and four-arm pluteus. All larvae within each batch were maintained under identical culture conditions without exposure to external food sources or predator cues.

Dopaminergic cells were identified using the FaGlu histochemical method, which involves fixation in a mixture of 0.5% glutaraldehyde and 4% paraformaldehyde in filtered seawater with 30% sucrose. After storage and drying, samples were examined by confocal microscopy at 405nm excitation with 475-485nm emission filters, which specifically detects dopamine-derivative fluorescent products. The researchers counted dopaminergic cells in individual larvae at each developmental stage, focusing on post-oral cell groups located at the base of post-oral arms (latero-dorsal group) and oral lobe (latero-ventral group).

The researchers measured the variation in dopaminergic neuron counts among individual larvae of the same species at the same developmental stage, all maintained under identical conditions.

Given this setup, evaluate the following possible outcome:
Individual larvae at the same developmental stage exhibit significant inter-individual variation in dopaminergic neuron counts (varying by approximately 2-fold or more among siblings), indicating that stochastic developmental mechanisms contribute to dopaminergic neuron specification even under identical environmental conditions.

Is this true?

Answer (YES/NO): YES